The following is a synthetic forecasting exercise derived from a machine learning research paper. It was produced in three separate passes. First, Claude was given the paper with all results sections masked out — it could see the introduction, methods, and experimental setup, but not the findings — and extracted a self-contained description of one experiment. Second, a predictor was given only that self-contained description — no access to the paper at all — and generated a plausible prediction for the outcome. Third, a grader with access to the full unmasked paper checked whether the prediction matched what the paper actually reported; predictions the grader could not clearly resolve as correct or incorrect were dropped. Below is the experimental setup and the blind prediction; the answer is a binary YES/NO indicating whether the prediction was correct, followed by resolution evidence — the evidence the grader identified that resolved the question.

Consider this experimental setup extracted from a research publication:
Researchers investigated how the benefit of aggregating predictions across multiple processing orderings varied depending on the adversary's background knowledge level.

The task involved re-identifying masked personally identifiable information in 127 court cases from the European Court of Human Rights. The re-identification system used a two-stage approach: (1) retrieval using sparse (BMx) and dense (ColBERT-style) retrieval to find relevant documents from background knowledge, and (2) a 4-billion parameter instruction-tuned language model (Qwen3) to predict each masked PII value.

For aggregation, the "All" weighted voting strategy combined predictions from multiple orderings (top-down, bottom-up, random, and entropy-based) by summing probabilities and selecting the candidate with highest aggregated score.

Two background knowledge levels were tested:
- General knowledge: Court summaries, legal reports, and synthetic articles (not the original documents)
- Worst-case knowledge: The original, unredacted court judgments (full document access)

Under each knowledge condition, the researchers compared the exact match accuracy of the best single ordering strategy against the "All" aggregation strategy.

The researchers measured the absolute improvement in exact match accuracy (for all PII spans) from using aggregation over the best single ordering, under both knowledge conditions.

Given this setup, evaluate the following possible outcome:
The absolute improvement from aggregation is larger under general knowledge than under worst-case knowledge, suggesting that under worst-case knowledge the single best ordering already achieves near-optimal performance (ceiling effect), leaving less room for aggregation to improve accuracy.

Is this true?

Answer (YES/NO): NO